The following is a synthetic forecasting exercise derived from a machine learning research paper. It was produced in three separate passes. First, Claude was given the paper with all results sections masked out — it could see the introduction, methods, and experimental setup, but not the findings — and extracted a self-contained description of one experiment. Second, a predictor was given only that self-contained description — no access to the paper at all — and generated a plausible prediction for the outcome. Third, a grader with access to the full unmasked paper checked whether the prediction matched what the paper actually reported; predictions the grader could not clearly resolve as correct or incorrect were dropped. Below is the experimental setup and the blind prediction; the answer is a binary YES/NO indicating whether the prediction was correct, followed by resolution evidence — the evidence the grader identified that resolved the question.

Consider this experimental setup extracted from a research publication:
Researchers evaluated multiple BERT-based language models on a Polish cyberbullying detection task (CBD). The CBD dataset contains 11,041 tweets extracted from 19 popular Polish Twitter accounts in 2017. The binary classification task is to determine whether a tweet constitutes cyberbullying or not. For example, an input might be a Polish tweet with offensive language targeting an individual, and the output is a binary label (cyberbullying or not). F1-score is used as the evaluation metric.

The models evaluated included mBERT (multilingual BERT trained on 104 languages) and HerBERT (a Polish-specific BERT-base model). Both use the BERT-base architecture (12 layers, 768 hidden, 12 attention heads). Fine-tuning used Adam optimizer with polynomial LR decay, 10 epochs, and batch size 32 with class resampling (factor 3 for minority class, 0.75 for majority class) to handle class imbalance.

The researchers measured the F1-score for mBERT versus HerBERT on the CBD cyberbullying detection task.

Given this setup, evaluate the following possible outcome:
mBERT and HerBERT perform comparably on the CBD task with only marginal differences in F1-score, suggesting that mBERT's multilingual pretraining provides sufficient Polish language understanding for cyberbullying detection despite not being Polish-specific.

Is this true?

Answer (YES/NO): NO